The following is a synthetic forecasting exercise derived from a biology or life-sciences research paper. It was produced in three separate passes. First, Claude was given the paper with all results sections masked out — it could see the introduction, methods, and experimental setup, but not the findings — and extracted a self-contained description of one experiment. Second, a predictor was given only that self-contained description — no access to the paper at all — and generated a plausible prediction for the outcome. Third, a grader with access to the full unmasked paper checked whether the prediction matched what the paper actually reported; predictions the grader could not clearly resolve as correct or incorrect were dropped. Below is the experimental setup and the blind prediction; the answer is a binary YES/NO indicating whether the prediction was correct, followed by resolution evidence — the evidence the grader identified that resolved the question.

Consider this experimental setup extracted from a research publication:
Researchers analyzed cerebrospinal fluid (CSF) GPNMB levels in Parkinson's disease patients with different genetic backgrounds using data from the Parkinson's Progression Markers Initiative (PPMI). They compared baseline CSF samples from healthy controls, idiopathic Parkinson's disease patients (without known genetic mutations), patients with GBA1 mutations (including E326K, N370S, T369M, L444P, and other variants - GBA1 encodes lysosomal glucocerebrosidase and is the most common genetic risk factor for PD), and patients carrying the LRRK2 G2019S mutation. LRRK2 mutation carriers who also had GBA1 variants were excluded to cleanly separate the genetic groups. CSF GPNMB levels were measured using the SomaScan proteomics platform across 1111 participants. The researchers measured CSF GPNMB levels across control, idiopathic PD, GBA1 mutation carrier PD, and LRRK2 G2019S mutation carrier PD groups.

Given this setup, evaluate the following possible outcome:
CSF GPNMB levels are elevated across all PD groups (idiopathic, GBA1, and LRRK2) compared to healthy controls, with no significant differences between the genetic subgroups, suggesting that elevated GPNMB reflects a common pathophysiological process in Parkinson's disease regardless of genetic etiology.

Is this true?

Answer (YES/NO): NO